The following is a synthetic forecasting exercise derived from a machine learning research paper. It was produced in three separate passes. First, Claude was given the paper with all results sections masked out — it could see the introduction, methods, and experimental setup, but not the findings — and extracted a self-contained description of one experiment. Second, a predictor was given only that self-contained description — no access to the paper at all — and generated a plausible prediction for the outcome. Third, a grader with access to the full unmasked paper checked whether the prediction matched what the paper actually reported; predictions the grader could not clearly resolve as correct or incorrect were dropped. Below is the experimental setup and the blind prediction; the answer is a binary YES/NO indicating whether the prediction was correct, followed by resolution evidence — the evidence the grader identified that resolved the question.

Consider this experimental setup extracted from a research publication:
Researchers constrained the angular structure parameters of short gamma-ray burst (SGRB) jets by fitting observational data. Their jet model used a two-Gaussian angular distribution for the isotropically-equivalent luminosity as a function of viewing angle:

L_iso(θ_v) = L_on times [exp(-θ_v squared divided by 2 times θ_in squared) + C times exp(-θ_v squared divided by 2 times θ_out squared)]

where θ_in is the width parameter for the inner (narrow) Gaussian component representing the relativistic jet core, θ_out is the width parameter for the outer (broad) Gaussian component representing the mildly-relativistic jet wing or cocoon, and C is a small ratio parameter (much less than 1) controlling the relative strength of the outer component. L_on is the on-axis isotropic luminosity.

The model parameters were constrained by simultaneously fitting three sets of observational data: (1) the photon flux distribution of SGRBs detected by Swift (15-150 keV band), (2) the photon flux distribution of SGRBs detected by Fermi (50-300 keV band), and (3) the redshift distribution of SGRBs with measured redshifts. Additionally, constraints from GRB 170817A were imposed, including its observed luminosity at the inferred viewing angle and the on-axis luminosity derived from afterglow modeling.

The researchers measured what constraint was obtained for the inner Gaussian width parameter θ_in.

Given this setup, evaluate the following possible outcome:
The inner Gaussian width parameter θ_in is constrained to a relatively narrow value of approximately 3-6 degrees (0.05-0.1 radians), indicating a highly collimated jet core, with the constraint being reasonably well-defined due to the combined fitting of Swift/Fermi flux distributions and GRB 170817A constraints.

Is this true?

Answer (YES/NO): NO